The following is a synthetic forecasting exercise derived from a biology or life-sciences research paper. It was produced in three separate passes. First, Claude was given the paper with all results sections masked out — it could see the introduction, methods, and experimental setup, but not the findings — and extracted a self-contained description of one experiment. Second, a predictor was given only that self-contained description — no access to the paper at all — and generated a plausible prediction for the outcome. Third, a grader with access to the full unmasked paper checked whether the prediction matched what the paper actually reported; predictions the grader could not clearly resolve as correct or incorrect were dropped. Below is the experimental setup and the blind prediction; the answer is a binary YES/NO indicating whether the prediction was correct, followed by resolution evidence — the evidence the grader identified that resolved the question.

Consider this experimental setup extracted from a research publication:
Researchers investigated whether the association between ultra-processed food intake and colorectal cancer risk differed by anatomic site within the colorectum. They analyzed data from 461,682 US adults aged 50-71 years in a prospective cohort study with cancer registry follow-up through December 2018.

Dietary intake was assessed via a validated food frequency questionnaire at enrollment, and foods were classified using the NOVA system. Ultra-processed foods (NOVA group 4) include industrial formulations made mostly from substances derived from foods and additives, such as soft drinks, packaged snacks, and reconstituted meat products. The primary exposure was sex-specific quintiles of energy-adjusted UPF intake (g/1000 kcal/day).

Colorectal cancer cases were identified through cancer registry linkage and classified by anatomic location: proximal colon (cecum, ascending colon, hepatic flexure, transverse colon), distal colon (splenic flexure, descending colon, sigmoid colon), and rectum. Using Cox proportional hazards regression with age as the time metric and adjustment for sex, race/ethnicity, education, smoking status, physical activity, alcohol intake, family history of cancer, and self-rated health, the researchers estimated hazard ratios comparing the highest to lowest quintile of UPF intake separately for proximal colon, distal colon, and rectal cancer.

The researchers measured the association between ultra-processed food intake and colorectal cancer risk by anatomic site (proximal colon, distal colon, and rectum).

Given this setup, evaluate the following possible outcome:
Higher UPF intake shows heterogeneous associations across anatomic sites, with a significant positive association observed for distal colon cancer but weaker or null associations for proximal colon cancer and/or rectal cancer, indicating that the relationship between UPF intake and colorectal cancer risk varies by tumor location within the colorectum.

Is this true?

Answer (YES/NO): NO